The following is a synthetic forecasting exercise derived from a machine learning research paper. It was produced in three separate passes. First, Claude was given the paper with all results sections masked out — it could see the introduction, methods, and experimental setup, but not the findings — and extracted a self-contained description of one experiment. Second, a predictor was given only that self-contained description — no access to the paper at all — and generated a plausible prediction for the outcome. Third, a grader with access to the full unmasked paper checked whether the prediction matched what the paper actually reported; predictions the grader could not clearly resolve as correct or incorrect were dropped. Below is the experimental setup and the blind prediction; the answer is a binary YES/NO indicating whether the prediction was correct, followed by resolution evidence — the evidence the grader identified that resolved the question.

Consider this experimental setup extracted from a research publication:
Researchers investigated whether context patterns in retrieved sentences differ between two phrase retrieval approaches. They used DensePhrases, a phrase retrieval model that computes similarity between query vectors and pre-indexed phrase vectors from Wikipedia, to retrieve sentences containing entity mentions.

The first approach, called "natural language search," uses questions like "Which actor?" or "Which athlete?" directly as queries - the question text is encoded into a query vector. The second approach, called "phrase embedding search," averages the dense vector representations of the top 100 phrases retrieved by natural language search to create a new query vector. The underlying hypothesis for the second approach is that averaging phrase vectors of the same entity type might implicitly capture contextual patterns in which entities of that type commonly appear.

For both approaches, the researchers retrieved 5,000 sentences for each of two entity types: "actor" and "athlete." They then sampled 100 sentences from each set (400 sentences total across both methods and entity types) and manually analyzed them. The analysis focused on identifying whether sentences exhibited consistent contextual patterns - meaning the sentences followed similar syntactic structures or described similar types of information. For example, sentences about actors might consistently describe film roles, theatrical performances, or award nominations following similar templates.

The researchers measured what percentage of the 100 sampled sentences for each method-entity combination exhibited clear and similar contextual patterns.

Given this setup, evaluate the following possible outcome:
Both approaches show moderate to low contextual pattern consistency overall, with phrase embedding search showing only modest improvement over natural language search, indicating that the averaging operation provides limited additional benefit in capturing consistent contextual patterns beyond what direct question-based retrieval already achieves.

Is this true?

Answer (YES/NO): NO